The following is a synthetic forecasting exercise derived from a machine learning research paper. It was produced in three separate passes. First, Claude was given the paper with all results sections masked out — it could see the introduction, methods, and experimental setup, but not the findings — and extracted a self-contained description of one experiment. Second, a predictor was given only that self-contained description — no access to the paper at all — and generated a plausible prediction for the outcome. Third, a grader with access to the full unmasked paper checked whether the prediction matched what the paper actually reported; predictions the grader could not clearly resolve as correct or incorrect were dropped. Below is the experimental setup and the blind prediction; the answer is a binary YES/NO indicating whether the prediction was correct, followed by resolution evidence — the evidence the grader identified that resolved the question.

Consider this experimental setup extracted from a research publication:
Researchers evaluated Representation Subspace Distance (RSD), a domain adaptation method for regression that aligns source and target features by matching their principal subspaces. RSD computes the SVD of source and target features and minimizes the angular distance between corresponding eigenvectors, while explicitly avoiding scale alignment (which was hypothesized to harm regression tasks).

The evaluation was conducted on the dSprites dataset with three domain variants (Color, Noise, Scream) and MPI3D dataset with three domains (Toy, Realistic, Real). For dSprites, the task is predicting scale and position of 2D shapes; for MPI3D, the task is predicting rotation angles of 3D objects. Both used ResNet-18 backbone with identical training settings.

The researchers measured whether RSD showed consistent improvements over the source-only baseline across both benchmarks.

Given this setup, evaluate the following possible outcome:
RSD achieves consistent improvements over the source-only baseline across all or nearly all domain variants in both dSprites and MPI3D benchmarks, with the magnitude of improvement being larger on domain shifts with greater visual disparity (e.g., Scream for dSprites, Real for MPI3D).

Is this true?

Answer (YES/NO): NO